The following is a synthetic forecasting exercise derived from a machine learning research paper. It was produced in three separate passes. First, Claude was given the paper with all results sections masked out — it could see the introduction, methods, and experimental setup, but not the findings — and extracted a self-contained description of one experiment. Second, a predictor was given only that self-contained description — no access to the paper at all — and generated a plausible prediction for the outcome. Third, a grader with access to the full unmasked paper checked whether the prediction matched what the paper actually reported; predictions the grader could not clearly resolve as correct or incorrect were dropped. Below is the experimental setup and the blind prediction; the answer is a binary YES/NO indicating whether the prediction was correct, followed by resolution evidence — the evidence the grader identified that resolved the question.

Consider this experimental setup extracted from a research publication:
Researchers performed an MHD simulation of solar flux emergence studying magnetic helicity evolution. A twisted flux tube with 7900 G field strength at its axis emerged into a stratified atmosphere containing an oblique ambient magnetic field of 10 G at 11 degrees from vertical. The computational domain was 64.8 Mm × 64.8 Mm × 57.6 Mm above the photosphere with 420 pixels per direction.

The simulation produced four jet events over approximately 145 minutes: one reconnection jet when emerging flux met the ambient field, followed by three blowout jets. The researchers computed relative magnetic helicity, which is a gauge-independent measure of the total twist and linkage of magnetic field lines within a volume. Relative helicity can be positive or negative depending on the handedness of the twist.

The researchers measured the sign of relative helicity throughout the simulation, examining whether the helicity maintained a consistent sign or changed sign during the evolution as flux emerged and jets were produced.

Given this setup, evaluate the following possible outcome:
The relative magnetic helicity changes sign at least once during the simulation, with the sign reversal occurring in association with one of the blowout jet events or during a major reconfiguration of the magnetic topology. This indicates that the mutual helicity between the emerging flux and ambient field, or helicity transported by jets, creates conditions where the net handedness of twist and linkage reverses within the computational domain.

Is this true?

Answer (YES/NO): NO